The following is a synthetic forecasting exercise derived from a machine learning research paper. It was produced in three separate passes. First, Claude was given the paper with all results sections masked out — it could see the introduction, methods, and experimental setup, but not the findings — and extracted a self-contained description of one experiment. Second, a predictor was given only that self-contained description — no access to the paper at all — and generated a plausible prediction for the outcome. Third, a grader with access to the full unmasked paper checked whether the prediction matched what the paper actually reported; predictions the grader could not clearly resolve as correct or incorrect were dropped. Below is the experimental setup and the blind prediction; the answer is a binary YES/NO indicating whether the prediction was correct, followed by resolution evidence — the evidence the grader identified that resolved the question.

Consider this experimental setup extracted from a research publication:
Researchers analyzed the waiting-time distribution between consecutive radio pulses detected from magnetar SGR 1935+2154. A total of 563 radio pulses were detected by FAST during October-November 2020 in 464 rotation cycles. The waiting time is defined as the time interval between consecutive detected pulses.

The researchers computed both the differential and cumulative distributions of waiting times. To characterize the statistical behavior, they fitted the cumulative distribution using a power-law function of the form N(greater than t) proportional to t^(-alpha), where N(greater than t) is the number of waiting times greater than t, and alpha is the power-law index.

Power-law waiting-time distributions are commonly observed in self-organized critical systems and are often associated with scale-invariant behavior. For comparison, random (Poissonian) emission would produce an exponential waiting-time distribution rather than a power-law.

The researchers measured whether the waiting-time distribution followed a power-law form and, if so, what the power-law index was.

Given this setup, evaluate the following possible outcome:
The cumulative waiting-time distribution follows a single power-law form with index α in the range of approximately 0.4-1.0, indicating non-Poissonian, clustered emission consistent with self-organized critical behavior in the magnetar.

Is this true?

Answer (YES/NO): NO